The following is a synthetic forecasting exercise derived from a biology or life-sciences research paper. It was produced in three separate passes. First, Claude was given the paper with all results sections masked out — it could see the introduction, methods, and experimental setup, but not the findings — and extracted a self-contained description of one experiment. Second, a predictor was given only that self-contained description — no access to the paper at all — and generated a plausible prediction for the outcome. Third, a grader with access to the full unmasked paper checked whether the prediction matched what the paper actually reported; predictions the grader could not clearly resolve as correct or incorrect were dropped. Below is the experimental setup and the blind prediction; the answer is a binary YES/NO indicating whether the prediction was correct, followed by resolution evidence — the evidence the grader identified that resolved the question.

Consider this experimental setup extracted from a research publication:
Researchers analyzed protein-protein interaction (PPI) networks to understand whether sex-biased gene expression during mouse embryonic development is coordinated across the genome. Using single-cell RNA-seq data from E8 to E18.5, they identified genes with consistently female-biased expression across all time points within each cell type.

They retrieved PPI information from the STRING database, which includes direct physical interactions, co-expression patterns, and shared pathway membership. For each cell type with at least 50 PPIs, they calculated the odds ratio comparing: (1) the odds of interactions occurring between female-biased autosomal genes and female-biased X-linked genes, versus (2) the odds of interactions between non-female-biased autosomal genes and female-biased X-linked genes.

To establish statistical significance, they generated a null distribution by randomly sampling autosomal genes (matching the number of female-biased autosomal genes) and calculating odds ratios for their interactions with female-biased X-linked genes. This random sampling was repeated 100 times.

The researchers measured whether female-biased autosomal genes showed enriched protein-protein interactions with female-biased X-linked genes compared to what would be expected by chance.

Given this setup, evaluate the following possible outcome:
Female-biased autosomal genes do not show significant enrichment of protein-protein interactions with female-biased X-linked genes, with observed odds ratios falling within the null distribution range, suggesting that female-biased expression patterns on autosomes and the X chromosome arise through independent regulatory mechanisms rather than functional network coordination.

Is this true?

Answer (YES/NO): NO